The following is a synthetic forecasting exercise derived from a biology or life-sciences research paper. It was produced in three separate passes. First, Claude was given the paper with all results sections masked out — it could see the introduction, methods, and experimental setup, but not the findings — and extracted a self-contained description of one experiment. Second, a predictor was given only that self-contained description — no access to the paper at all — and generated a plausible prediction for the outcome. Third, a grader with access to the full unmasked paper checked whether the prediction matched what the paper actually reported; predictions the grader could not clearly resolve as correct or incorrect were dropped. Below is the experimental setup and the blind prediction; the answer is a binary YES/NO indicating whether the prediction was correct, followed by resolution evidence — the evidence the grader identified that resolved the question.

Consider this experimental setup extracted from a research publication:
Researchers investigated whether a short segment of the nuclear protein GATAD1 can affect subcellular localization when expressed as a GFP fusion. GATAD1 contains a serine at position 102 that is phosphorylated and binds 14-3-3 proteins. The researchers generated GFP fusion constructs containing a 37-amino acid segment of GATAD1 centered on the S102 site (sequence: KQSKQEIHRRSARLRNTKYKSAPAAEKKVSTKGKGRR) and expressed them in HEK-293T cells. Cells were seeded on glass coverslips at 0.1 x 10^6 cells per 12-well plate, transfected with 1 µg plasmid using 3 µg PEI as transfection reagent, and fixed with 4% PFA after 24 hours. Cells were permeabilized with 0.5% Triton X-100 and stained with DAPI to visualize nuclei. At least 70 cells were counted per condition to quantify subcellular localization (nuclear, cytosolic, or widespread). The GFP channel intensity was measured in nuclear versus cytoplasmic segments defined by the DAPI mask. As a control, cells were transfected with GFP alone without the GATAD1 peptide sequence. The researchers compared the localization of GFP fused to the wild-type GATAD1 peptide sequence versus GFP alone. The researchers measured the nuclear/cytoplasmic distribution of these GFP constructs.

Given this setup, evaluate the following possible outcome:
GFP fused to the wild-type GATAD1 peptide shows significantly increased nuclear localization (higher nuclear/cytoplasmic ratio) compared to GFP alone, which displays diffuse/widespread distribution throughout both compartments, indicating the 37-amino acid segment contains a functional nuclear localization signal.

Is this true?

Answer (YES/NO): YES